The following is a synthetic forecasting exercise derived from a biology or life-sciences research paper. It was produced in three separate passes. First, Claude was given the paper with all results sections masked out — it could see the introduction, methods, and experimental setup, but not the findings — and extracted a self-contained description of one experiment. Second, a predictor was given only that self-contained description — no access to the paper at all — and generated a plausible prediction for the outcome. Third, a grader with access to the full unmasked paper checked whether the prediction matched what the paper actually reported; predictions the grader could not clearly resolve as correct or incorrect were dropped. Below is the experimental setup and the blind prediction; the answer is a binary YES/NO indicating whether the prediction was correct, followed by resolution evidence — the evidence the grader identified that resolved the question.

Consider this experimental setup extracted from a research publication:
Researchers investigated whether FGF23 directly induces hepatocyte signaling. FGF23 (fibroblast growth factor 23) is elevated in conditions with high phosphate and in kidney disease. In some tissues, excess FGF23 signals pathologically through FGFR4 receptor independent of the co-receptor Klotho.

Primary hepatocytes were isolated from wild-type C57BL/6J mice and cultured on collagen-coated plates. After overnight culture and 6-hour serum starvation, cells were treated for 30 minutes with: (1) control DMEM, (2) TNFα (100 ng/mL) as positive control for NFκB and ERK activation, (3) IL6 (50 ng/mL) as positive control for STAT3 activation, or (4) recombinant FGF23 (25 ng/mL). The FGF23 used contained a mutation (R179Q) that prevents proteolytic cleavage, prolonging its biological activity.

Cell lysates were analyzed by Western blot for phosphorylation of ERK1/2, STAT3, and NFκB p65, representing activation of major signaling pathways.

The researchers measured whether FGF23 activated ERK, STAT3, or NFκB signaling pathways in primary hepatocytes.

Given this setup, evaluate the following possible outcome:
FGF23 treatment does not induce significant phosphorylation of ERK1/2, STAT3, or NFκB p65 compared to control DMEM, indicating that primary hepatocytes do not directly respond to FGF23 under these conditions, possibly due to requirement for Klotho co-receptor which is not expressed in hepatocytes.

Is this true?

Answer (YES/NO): YES